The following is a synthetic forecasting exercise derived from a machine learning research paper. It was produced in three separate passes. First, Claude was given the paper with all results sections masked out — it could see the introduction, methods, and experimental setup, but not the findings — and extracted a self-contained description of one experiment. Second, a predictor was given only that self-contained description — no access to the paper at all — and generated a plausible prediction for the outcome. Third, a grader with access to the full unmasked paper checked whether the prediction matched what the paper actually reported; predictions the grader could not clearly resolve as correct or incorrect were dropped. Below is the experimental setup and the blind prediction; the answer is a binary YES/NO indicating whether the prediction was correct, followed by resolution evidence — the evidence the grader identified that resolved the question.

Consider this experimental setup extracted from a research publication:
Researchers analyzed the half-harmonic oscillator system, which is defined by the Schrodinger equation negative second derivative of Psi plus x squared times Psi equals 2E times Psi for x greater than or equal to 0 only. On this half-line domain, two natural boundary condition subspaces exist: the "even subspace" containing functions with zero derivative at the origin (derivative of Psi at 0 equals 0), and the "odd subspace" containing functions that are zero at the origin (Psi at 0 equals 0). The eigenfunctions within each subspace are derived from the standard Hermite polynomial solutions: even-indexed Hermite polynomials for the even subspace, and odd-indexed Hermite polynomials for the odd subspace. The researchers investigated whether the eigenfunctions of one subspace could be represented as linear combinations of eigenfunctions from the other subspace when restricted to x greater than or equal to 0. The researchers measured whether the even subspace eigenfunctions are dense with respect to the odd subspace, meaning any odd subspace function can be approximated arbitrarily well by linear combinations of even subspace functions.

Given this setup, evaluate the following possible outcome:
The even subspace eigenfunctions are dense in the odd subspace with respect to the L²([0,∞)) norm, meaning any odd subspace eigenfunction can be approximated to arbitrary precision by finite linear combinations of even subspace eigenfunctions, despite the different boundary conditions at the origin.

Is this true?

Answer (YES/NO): YES